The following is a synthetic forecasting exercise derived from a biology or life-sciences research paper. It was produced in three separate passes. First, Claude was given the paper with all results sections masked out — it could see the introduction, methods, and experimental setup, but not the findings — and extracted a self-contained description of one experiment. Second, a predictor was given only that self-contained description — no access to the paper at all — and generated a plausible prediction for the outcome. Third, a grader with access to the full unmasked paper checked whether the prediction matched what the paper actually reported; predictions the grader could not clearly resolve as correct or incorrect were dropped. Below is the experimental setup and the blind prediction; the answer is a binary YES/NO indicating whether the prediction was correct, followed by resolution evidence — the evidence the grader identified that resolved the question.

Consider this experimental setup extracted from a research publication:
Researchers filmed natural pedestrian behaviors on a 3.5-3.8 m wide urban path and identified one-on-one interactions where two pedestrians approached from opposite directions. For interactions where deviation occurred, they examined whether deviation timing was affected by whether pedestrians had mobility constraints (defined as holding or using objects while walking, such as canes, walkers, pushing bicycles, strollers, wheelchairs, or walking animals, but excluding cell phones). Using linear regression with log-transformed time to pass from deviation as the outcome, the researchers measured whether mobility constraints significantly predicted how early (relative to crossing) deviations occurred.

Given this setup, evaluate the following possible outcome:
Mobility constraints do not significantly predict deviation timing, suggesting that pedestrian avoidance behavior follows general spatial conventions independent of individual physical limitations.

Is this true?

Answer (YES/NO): YES